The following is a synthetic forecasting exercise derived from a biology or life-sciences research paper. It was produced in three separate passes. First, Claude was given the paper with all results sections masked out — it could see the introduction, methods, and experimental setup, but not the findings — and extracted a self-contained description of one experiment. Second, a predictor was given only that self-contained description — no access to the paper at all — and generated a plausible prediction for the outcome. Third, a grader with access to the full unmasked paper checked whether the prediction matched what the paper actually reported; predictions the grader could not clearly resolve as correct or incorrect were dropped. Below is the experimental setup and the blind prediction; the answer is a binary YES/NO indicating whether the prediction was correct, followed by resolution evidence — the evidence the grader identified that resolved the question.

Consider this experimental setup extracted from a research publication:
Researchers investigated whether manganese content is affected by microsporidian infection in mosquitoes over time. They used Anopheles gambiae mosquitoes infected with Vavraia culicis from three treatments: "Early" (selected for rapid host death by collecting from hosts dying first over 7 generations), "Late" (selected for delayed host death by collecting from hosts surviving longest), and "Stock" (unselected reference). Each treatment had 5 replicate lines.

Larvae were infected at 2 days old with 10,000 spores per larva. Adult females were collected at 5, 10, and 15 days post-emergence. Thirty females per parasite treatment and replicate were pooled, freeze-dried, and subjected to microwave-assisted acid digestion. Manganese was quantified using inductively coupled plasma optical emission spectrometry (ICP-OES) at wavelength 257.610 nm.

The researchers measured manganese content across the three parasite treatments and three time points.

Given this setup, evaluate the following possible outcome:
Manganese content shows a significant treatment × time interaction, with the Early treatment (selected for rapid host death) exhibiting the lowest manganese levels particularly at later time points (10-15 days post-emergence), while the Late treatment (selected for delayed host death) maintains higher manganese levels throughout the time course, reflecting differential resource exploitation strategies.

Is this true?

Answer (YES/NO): NO